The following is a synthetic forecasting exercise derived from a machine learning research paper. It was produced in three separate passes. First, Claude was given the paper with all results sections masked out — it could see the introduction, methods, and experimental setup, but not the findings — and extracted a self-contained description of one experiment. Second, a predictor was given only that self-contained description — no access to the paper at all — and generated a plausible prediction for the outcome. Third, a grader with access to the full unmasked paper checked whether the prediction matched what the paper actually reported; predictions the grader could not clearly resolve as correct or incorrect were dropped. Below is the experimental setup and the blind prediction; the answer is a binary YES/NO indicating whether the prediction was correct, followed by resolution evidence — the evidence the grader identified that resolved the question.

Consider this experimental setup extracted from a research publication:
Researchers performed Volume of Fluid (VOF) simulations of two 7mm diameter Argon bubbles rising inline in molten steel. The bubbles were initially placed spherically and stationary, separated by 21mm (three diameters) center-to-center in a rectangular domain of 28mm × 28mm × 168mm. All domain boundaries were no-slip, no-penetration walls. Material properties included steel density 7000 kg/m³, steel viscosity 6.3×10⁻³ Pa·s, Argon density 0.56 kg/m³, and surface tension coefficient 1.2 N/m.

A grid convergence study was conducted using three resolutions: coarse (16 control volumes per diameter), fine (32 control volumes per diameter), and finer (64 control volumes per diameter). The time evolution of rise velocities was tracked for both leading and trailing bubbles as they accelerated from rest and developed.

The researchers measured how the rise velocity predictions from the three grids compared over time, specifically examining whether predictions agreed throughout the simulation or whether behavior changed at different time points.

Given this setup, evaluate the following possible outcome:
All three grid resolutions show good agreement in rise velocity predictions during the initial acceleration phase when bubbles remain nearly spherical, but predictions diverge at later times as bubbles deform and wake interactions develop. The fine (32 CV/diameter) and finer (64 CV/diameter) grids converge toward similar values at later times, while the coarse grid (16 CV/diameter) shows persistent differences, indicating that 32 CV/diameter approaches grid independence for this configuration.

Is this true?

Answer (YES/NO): YES